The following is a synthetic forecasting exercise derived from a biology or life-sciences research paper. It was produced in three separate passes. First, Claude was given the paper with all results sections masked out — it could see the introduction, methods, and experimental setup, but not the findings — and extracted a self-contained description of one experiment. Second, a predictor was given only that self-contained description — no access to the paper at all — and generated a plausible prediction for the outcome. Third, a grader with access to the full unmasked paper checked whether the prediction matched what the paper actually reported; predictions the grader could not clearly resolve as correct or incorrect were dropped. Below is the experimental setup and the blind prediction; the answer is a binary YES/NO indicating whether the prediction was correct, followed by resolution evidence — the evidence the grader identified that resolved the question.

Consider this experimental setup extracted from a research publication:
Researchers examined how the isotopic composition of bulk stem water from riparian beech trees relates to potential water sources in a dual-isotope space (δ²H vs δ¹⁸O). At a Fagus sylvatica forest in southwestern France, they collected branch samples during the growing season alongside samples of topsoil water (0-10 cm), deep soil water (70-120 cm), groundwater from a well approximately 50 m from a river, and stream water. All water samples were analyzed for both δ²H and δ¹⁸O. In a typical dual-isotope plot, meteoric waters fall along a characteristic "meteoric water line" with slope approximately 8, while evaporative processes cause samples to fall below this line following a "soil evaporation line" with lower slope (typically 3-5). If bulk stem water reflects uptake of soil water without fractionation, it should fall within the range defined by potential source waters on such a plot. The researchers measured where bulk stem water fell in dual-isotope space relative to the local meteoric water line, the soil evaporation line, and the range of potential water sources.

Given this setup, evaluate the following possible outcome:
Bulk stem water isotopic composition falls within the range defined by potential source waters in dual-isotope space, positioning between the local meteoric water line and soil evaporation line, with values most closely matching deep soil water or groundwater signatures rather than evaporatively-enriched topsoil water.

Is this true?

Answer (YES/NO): NO